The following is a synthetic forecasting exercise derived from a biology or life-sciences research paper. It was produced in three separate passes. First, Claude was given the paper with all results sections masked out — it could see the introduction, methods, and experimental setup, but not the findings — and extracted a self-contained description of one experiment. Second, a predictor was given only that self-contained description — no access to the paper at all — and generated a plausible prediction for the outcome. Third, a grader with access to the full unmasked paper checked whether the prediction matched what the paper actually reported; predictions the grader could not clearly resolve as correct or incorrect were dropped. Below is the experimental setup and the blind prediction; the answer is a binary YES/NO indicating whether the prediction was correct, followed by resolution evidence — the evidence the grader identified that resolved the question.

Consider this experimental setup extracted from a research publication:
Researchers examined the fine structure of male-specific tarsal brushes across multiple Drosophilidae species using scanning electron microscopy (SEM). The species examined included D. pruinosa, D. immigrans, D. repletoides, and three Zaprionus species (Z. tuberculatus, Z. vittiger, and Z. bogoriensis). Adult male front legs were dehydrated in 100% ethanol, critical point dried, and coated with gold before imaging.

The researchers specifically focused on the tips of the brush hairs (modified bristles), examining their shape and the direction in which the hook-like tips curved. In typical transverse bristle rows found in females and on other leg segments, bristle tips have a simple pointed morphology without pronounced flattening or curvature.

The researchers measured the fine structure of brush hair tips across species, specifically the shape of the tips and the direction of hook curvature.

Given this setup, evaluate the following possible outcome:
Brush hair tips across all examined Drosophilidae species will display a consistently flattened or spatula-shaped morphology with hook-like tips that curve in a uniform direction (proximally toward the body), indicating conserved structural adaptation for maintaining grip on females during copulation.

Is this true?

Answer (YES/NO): NO